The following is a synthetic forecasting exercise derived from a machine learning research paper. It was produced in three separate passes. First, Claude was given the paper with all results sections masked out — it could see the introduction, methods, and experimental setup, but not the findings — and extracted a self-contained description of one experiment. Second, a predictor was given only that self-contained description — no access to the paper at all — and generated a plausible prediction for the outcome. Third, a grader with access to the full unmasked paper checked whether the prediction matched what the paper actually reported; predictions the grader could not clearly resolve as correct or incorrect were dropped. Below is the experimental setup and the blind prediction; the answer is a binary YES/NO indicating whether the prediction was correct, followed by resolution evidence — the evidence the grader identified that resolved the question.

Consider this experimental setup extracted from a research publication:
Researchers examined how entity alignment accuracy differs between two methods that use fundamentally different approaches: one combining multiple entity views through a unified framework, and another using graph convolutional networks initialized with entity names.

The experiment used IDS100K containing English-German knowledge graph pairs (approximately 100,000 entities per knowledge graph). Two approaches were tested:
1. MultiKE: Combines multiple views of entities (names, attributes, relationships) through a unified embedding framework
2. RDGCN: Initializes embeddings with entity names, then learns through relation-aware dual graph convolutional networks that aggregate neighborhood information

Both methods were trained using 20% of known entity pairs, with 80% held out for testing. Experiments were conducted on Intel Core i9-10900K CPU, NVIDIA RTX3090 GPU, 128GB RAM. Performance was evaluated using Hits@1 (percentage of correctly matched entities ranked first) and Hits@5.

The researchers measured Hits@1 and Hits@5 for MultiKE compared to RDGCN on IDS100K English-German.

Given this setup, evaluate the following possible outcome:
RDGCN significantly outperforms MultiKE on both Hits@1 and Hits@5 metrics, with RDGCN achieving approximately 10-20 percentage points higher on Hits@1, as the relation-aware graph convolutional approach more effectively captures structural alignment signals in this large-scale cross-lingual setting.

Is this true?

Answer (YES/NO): NO